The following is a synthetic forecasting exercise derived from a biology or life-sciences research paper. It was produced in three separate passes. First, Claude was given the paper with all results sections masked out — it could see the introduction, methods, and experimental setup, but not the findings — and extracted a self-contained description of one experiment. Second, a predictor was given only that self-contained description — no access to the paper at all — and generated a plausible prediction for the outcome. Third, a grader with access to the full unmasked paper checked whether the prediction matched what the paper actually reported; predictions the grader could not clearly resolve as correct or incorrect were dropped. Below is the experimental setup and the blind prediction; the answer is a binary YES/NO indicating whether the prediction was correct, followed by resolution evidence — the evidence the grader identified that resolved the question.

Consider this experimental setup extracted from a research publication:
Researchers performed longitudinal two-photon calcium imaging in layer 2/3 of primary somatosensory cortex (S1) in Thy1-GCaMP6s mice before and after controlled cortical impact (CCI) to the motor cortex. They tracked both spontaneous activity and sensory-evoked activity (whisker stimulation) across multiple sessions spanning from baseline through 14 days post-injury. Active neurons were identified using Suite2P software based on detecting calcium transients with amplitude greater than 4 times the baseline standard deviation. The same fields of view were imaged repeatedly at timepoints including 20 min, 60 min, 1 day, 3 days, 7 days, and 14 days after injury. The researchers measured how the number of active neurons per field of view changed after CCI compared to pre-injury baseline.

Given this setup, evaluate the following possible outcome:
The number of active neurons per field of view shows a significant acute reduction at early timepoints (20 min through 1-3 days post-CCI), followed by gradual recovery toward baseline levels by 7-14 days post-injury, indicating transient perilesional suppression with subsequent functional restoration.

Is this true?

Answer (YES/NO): NO